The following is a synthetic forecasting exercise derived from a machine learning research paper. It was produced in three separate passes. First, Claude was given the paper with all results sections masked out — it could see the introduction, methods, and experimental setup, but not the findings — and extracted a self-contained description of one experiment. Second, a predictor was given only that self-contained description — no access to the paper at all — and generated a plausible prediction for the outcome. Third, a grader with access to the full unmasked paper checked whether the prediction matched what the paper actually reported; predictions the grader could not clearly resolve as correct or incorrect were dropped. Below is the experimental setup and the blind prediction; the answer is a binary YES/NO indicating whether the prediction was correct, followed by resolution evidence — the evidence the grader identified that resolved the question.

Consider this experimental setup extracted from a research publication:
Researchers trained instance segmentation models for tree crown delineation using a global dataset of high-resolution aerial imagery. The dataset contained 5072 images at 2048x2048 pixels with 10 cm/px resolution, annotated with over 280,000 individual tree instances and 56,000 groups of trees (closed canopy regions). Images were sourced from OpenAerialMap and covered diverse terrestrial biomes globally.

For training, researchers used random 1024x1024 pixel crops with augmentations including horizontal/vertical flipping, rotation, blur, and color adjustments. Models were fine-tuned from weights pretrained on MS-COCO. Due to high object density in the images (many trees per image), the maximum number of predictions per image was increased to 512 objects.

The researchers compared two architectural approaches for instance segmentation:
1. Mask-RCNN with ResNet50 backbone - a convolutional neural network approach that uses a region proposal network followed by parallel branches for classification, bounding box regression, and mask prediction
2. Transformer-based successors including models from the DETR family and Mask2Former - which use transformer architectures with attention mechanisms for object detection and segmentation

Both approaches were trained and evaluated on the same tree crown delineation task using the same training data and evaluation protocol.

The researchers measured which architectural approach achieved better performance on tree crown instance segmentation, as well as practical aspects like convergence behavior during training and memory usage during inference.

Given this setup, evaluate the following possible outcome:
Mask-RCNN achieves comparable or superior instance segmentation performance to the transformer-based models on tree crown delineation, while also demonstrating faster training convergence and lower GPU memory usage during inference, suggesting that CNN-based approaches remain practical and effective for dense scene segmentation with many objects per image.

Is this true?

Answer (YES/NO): YES